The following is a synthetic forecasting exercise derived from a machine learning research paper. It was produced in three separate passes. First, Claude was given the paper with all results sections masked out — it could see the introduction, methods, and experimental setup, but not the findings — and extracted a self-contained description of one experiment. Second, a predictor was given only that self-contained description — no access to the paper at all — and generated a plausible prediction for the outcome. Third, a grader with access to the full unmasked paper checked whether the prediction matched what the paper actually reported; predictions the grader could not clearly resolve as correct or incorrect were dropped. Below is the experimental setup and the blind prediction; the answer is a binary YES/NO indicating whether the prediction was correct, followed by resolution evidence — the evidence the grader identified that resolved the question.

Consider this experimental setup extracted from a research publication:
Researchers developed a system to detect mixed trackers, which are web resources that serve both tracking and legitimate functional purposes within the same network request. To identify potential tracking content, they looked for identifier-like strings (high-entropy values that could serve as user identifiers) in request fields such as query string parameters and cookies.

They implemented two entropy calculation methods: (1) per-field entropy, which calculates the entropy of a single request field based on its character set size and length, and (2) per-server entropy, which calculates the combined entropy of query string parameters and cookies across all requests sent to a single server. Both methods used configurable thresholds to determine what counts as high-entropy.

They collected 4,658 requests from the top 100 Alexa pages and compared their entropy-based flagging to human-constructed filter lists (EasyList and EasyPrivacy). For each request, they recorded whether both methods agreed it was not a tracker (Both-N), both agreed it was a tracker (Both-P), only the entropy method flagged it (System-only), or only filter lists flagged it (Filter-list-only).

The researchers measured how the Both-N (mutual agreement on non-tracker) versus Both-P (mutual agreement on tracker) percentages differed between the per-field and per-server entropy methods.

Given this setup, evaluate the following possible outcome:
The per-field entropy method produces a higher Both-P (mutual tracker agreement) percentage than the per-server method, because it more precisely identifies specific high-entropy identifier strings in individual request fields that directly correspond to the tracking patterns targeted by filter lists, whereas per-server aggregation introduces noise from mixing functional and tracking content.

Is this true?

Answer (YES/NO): NO